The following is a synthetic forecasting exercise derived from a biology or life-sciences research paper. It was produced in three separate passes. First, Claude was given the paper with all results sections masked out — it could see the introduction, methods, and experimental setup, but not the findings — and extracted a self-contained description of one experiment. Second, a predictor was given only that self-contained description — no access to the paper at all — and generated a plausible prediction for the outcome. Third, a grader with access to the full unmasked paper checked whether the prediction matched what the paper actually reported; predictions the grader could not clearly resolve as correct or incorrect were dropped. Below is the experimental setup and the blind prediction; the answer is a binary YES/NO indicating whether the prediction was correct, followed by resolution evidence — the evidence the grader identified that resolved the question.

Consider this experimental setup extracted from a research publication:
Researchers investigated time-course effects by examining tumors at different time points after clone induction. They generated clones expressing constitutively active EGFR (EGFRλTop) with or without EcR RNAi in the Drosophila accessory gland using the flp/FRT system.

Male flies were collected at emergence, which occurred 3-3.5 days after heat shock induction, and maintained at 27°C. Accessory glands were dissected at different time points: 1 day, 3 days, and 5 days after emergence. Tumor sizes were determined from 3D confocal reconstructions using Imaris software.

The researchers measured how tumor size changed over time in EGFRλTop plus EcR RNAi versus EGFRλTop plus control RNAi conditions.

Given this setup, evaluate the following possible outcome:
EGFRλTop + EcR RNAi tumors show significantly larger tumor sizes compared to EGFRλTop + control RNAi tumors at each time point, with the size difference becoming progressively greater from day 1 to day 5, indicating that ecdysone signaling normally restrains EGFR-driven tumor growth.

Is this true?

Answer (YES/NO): NO